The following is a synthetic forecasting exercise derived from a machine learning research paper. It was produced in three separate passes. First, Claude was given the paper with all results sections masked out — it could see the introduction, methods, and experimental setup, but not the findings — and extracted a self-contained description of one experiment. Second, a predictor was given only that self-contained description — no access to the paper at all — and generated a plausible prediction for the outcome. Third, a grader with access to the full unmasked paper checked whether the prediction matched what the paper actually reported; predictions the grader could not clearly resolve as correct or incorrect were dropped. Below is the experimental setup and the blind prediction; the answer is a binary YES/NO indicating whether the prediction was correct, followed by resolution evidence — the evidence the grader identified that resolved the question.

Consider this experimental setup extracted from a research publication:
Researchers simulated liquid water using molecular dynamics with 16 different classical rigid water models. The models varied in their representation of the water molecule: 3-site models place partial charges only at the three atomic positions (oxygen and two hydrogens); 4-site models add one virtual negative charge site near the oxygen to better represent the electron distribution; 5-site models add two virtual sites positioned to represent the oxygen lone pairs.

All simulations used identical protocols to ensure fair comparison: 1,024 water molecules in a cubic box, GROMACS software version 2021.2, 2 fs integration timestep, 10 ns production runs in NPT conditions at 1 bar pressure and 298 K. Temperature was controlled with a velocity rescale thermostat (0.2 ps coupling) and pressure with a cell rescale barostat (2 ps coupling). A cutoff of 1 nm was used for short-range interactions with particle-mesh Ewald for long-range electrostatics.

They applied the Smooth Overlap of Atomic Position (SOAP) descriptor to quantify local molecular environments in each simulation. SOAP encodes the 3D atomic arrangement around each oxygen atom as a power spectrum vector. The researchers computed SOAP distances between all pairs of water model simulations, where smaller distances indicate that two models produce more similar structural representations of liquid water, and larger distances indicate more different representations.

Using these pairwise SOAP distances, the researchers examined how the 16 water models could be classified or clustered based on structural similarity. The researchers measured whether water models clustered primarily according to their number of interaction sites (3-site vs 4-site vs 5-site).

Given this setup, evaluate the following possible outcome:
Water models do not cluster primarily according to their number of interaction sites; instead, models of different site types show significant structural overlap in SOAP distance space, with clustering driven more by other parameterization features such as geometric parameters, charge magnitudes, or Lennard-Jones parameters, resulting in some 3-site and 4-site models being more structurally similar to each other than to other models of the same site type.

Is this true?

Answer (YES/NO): YES